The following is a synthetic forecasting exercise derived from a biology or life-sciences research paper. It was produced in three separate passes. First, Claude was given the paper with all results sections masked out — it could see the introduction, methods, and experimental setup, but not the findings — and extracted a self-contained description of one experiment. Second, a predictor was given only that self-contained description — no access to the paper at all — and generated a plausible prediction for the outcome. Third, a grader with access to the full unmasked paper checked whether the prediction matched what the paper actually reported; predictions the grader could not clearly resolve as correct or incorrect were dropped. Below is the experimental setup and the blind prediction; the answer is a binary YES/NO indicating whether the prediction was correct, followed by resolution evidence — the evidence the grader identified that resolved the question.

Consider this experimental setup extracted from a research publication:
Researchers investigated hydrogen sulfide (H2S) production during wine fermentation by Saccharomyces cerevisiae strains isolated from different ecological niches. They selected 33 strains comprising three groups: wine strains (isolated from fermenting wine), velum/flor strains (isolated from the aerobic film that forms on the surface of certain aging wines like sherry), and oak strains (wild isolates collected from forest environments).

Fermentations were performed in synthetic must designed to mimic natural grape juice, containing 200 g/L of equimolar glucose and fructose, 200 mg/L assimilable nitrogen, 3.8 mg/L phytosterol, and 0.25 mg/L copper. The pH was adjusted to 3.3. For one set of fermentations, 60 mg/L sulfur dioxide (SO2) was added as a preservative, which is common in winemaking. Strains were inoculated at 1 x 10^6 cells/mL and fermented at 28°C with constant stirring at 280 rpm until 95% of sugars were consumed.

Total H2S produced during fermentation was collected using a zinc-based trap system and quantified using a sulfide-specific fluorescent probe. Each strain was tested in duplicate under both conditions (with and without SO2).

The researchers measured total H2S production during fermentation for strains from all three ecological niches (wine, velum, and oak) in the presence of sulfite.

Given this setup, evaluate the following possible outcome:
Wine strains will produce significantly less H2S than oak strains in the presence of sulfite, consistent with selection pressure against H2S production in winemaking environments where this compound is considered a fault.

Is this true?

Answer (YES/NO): NO